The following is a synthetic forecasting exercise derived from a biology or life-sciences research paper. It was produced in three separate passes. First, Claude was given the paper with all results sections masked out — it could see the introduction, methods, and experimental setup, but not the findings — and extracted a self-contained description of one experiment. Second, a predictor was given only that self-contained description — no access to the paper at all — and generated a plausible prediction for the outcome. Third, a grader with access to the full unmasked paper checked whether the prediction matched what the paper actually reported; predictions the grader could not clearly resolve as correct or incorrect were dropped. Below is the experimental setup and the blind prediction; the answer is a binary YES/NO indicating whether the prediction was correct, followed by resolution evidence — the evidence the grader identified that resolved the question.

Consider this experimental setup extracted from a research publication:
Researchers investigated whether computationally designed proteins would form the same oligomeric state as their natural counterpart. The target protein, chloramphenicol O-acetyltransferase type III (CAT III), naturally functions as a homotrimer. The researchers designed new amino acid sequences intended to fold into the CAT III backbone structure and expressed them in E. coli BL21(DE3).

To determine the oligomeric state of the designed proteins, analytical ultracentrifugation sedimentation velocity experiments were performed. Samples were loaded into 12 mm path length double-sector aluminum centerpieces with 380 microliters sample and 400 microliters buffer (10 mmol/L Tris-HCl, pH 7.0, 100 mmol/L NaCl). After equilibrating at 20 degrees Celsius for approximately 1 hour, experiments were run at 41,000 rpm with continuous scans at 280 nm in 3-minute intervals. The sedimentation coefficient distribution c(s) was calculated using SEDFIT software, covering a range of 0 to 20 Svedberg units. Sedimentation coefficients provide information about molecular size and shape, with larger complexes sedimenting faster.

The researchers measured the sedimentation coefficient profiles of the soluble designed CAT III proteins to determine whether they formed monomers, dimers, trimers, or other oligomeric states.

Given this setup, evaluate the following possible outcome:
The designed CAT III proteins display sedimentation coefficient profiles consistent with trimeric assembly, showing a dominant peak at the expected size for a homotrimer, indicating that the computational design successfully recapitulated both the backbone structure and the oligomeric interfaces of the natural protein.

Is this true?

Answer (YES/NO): NO